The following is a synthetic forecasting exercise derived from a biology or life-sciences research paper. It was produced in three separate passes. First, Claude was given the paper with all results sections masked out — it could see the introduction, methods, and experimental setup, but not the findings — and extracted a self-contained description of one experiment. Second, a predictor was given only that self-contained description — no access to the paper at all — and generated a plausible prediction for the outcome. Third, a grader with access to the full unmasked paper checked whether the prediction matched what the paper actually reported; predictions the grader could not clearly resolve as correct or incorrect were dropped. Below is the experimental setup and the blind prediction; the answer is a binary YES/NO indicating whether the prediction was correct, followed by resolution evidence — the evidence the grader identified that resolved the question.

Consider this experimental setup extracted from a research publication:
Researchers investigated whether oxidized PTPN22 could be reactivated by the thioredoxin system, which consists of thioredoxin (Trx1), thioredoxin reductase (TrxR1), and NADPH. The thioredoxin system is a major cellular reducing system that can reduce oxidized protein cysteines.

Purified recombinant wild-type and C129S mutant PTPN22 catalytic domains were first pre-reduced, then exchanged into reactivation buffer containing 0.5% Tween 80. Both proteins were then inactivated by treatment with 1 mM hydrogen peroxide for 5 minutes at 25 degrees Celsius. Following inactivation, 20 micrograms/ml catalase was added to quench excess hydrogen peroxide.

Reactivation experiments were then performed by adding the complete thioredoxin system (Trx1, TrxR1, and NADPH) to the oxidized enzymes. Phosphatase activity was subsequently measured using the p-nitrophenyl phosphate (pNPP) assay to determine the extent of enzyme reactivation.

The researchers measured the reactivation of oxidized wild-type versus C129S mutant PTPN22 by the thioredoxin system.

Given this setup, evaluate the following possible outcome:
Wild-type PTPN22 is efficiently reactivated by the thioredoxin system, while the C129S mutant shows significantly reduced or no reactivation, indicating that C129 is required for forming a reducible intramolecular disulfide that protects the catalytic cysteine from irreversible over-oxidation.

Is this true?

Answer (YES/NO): YES